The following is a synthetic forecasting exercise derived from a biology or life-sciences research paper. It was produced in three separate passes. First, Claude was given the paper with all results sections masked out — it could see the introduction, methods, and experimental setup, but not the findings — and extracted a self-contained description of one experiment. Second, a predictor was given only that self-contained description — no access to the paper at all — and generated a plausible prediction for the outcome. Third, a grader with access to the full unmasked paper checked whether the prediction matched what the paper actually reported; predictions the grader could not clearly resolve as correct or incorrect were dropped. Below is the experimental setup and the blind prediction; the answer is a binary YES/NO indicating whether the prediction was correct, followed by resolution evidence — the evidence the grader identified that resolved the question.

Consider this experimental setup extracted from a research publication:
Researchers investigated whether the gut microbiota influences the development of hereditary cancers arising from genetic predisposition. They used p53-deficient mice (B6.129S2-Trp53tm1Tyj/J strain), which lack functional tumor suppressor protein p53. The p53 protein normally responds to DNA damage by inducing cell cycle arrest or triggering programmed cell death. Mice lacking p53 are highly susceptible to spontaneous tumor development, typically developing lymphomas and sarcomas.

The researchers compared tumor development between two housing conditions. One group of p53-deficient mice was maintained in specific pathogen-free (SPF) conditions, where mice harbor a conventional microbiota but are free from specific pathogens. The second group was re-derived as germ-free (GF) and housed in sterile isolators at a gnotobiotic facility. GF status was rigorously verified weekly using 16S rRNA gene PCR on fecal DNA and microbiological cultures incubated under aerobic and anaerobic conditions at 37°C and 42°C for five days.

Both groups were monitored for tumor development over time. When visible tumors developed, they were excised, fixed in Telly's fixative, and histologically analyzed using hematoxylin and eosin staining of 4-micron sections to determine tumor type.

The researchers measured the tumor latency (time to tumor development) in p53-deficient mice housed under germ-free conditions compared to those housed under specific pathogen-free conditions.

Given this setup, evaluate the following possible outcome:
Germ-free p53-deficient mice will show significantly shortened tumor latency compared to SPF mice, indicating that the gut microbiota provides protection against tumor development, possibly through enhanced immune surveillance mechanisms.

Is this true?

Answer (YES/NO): NO